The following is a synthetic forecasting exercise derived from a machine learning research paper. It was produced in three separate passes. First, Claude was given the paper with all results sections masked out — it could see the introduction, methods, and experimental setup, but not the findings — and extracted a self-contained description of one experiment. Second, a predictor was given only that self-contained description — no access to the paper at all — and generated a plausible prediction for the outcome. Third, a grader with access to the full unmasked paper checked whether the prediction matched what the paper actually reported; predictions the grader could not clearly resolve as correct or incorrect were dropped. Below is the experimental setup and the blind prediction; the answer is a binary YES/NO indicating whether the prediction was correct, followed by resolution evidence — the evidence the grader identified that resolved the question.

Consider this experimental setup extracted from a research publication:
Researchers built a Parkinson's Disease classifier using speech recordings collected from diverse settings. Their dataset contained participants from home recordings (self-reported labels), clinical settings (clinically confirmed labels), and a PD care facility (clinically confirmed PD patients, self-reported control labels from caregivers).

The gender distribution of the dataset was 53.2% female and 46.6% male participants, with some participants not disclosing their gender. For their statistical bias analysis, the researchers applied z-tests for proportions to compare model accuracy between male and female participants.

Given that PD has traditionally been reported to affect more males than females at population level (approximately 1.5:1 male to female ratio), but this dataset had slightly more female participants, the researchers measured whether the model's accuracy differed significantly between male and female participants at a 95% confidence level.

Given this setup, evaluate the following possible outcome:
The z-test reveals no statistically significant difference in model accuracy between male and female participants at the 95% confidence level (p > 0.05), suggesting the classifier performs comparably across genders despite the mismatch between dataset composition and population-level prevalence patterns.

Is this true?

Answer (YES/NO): YES